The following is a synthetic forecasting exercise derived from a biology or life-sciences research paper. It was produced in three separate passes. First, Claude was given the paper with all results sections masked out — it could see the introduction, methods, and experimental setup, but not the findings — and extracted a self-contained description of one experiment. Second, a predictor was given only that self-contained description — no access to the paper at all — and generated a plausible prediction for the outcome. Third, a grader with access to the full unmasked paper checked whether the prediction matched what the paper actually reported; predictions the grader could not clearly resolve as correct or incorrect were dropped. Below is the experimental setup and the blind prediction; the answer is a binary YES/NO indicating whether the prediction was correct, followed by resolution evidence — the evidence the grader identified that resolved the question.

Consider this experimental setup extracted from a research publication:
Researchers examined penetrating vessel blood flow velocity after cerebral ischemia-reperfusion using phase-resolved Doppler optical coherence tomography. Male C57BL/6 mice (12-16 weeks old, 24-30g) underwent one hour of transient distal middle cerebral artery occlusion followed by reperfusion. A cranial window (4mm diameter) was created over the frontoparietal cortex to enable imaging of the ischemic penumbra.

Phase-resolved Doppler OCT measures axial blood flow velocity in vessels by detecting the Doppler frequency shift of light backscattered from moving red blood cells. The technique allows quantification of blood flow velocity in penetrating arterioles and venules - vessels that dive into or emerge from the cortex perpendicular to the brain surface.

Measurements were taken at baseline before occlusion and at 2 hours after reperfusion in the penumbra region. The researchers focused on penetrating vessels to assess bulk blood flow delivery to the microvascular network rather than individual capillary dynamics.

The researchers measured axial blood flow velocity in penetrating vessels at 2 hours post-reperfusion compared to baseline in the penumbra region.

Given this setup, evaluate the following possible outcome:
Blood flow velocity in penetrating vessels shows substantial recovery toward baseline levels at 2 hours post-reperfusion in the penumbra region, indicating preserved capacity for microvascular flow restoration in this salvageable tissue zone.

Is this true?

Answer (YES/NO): NO